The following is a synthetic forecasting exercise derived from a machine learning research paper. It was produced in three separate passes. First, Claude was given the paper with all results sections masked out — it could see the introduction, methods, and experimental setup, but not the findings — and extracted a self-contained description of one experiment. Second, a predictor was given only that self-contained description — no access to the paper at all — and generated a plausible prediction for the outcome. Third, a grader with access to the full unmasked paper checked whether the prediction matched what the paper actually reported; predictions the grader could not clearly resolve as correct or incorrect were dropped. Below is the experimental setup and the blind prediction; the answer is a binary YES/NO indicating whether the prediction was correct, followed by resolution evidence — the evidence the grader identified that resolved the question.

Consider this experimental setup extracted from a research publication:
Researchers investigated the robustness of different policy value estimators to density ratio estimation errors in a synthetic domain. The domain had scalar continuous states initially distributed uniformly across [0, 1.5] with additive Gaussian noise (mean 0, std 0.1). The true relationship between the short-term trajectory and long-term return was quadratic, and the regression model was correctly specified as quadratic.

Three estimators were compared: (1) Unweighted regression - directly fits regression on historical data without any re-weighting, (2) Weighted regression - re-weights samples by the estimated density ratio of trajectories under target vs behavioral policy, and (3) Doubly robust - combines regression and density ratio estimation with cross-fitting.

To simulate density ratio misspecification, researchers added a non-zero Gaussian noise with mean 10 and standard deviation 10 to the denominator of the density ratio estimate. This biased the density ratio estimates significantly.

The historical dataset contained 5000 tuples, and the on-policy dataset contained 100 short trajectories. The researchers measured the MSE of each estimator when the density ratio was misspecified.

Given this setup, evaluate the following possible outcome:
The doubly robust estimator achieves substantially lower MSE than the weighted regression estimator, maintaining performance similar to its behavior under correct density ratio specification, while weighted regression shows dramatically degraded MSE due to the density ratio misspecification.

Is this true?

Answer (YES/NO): YES